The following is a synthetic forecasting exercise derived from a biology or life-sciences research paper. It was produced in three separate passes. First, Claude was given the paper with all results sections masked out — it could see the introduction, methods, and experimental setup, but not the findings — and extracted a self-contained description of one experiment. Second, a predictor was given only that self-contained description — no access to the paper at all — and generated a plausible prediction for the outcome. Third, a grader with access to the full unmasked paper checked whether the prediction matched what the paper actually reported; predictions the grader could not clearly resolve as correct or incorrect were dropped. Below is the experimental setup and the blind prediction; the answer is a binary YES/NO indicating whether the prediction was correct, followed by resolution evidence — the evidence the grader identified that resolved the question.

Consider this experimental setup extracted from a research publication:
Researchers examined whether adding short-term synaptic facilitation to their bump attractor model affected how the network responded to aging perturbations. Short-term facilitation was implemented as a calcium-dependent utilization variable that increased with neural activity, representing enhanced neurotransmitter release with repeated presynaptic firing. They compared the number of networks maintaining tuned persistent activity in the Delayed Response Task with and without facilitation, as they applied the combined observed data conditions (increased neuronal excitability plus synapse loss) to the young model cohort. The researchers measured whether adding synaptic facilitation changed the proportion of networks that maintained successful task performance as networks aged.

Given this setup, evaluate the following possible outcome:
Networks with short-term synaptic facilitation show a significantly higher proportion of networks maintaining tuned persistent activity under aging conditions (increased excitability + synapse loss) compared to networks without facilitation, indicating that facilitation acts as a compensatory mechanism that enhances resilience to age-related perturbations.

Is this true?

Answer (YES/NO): YES